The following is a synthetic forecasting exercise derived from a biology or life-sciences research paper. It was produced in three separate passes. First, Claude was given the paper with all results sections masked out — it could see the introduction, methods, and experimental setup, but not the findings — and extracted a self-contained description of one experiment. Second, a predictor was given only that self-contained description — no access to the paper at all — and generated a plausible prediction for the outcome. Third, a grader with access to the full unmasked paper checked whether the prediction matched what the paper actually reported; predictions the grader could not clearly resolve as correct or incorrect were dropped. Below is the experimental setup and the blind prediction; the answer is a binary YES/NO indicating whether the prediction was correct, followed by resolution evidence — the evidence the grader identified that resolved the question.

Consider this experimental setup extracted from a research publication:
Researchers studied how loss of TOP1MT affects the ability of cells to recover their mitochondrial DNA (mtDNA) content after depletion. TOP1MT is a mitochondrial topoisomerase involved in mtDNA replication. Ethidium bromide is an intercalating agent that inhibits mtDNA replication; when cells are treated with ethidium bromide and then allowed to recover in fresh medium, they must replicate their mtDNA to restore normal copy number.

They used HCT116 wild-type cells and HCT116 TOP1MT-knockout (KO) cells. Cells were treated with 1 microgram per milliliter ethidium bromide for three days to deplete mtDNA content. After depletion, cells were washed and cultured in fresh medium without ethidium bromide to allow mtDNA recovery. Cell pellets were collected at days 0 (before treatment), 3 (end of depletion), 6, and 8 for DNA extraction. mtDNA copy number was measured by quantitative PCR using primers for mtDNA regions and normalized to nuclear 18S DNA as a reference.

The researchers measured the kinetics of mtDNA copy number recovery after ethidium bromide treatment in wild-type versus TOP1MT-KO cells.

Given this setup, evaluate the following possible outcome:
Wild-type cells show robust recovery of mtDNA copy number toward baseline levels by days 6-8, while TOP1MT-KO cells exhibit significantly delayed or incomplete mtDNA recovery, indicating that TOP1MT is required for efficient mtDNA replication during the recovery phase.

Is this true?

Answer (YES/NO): YES